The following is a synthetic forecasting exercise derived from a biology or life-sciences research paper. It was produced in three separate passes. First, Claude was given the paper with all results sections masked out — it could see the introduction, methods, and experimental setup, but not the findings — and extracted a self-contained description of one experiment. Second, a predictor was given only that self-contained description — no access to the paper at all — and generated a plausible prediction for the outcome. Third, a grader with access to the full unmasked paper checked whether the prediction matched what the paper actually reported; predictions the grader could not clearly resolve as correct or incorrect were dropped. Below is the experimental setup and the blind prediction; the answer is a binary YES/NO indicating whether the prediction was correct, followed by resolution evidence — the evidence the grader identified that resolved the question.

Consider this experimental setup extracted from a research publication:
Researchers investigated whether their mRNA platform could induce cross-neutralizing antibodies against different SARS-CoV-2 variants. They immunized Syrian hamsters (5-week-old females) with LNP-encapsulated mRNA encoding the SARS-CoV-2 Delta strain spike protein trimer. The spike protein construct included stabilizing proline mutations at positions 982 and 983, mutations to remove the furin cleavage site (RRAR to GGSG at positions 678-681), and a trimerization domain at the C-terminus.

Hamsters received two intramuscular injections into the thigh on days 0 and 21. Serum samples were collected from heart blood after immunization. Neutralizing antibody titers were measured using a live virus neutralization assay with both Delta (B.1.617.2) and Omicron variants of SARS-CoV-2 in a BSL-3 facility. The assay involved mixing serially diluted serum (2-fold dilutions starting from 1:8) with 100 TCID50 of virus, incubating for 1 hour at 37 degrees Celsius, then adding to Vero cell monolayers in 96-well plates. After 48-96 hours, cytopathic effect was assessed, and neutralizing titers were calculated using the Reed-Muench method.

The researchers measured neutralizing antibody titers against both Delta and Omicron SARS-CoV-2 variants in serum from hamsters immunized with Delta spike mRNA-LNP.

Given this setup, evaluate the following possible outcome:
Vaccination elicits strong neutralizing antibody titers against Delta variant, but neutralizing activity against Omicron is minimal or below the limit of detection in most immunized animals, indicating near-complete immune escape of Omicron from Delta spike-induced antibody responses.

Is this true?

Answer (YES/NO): NO